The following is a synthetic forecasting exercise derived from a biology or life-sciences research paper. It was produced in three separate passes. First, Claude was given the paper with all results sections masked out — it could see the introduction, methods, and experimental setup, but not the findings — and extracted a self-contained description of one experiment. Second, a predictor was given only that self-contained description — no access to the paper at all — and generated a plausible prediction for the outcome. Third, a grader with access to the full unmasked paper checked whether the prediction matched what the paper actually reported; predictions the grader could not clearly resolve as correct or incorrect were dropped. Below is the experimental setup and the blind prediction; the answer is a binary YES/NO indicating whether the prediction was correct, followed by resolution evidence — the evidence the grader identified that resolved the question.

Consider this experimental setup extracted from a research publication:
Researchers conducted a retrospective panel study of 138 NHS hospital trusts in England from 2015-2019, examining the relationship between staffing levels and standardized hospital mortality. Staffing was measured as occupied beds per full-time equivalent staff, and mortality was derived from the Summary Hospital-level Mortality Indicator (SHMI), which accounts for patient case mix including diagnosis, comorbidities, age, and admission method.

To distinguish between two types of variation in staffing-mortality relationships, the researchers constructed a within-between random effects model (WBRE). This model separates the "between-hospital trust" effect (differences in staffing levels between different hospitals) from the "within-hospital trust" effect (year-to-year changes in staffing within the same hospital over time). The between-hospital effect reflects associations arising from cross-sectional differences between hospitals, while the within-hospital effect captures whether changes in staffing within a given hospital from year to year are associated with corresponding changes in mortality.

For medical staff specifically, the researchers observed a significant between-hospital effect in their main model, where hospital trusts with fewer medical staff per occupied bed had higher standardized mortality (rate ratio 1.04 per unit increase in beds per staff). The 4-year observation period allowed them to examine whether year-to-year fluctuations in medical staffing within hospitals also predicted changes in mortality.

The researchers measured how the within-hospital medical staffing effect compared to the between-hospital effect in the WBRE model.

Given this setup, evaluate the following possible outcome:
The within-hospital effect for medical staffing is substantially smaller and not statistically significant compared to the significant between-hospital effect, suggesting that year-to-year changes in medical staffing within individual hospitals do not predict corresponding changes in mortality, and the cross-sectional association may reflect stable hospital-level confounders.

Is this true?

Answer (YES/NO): YES